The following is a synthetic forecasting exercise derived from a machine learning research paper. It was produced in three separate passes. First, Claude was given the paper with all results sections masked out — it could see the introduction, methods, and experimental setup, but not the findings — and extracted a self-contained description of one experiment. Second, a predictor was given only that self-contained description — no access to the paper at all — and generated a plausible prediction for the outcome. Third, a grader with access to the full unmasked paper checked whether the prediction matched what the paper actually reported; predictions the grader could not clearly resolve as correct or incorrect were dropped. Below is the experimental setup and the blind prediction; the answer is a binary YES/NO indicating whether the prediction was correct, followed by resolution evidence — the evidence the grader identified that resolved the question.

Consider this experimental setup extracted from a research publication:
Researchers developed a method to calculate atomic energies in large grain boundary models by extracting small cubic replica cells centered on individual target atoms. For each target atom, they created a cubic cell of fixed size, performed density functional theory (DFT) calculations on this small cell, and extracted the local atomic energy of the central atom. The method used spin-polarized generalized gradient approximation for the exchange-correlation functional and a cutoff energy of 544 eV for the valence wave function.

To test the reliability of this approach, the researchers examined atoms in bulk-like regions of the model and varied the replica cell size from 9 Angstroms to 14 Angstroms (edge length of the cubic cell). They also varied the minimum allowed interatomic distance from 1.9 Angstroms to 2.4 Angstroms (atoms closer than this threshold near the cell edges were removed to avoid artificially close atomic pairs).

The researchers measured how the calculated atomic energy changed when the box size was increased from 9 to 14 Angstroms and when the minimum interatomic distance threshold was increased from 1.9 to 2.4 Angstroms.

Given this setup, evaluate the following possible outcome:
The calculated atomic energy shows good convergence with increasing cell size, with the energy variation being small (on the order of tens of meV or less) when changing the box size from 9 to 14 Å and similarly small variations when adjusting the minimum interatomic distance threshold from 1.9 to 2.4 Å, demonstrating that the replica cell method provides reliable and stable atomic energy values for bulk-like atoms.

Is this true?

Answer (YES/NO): YES